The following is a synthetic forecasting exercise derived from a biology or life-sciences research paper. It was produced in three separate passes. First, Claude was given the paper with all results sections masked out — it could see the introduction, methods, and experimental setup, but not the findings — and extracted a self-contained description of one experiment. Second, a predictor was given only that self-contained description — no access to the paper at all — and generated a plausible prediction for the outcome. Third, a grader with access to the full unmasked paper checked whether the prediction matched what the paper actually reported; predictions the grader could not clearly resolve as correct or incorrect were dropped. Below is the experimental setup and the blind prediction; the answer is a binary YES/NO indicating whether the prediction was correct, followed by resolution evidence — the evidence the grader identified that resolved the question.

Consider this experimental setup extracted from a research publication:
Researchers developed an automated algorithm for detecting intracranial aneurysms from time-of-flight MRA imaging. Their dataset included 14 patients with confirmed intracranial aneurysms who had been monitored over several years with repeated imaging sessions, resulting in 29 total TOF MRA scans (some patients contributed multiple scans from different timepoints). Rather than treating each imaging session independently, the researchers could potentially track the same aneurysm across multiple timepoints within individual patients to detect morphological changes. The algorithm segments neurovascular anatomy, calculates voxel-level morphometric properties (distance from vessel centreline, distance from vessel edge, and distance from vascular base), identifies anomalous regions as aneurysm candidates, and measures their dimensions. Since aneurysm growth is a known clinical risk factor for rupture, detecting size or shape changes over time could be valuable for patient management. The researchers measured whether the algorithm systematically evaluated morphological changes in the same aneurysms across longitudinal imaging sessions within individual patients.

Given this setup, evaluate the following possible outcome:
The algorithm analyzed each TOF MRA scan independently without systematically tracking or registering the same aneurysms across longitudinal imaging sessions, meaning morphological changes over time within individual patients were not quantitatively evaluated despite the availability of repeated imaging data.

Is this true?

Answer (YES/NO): YES